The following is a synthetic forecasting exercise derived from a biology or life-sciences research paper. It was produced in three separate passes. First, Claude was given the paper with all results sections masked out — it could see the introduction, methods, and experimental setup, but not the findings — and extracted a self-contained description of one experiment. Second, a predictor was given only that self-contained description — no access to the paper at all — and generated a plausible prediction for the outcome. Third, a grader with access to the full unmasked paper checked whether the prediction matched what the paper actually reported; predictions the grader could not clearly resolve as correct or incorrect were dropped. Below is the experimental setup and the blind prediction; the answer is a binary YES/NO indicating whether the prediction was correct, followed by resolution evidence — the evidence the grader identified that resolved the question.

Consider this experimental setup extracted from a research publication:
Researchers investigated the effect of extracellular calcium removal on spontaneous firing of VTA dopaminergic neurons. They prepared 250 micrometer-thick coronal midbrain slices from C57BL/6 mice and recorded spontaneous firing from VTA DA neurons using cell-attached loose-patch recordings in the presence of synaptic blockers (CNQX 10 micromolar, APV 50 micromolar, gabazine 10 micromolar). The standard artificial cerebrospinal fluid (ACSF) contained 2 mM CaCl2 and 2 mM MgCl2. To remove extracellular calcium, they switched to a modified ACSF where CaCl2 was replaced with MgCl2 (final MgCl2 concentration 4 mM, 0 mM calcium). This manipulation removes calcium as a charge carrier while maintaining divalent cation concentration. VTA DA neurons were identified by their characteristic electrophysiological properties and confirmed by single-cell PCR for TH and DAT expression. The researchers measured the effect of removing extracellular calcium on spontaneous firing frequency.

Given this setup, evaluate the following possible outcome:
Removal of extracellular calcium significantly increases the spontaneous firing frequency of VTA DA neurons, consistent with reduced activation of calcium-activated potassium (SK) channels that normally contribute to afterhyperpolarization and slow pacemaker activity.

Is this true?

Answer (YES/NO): YES